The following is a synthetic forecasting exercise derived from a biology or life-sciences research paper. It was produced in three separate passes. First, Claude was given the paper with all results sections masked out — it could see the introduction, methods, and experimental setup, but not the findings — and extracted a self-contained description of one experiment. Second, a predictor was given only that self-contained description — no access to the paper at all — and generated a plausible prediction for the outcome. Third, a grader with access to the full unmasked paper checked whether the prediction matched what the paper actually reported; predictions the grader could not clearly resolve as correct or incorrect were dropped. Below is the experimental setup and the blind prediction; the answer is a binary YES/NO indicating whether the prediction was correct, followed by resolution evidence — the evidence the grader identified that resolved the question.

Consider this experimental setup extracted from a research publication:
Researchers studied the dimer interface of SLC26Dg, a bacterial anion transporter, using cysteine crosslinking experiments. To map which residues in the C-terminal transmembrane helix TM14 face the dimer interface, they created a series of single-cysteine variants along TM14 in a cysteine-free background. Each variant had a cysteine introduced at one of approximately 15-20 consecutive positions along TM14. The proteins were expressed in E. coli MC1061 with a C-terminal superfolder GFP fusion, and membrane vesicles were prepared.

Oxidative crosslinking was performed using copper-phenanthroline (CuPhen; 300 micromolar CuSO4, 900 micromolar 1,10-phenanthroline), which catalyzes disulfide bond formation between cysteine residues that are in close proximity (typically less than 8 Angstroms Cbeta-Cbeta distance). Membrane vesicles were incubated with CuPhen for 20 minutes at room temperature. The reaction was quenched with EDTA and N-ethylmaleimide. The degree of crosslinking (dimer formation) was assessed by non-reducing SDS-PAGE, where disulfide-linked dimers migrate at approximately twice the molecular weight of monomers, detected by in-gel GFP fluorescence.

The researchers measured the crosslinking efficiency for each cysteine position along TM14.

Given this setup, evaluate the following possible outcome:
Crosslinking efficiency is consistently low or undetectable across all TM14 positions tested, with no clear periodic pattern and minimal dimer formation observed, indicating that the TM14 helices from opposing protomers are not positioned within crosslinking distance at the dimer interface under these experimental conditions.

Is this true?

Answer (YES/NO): NO